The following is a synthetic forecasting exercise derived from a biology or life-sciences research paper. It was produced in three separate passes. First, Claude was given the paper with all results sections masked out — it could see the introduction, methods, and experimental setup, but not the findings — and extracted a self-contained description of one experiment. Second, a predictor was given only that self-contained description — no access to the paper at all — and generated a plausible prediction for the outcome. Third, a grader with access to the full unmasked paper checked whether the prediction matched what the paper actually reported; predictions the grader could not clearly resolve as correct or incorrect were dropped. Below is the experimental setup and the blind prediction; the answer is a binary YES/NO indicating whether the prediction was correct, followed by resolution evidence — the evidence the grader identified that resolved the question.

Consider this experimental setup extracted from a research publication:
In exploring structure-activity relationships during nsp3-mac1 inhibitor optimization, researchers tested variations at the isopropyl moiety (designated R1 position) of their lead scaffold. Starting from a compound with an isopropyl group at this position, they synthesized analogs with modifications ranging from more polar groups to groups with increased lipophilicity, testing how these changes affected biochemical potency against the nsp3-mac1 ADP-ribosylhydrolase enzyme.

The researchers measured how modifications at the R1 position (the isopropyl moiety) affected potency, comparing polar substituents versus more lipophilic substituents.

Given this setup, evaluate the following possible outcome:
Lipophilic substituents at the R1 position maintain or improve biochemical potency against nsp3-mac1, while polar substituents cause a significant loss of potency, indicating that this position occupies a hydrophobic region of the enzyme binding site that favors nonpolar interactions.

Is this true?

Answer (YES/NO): YES